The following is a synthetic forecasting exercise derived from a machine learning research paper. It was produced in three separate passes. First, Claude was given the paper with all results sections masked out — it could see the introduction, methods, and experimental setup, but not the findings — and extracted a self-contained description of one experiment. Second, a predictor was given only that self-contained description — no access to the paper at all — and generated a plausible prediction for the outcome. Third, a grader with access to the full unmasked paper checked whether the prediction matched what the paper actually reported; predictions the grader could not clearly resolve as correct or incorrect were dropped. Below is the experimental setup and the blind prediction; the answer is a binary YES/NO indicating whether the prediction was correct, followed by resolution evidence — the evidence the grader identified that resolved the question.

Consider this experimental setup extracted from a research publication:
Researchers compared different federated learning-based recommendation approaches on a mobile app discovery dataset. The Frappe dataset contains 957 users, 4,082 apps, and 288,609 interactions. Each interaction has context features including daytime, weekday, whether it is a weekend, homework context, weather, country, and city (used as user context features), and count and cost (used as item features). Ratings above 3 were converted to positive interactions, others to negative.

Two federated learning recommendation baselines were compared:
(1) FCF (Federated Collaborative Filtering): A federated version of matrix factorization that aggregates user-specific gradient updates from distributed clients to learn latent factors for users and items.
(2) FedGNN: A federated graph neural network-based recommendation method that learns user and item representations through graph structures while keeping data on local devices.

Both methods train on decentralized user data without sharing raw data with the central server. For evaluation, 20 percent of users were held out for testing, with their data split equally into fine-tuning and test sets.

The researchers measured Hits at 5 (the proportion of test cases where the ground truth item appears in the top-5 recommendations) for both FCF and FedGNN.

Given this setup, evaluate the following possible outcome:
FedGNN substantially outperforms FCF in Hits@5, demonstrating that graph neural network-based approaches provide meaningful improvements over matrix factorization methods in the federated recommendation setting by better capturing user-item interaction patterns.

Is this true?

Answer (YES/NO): NO